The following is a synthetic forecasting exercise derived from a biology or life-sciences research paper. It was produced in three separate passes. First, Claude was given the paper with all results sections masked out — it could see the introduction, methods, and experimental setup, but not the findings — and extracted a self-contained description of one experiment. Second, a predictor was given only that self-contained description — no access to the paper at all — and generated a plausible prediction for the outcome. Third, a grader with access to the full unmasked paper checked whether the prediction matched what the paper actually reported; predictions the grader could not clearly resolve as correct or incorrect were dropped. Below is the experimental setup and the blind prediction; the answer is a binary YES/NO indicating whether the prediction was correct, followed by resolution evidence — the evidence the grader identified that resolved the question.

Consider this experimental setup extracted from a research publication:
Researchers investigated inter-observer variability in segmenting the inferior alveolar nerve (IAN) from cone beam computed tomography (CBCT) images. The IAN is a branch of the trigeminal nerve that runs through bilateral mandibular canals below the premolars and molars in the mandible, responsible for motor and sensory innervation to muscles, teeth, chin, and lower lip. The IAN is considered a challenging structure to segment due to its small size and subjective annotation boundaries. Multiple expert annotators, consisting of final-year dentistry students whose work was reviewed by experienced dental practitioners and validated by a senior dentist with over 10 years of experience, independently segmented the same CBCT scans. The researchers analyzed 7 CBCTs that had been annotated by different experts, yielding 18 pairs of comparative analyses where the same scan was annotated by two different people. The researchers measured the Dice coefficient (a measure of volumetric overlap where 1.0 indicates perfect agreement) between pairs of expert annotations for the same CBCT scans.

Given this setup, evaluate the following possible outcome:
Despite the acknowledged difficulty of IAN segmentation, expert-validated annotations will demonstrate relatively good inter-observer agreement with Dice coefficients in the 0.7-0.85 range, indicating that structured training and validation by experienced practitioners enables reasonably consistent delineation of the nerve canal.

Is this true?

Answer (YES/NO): YES